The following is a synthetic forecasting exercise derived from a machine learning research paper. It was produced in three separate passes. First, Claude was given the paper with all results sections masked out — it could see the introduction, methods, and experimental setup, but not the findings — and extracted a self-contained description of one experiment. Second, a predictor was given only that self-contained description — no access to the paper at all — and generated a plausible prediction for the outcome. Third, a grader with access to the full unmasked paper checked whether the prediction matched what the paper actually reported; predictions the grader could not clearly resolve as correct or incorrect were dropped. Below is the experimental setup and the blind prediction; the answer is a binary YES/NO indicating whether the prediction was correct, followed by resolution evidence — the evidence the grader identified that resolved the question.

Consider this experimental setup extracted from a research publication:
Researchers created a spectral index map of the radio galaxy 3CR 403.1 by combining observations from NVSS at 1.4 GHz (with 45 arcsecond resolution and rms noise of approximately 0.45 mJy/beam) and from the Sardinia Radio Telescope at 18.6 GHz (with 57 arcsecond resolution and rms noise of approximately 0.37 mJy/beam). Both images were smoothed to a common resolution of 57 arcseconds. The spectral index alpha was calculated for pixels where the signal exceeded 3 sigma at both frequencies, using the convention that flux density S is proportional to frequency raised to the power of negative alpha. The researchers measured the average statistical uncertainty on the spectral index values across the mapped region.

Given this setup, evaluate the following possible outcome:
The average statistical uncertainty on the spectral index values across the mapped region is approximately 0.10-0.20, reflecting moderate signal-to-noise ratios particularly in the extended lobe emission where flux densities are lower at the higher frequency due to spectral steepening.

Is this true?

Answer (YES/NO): NO